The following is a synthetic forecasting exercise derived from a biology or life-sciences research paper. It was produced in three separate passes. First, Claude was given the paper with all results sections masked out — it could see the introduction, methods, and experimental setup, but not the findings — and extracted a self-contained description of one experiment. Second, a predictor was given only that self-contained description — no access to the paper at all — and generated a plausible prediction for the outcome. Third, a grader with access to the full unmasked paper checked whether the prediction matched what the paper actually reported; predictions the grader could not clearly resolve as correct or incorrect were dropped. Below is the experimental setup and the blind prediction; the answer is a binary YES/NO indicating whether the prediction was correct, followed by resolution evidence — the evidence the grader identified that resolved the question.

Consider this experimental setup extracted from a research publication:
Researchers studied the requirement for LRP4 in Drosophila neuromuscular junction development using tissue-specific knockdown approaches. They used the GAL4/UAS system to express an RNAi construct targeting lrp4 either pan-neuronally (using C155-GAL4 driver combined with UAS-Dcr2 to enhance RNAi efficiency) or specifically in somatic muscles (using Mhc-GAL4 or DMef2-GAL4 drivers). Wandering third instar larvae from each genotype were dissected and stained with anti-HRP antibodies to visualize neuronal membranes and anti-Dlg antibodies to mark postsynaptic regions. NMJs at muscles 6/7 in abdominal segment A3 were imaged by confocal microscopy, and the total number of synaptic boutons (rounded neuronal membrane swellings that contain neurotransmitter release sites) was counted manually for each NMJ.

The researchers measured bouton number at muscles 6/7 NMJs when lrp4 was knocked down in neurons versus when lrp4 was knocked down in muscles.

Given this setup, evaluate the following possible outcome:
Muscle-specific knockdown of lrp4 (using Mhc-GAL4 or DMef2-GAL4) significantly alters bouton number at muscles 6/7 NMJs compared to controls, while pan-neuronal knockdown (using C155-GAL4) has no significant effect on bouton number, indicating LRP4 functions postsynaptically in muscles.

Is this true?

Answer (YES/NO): NO